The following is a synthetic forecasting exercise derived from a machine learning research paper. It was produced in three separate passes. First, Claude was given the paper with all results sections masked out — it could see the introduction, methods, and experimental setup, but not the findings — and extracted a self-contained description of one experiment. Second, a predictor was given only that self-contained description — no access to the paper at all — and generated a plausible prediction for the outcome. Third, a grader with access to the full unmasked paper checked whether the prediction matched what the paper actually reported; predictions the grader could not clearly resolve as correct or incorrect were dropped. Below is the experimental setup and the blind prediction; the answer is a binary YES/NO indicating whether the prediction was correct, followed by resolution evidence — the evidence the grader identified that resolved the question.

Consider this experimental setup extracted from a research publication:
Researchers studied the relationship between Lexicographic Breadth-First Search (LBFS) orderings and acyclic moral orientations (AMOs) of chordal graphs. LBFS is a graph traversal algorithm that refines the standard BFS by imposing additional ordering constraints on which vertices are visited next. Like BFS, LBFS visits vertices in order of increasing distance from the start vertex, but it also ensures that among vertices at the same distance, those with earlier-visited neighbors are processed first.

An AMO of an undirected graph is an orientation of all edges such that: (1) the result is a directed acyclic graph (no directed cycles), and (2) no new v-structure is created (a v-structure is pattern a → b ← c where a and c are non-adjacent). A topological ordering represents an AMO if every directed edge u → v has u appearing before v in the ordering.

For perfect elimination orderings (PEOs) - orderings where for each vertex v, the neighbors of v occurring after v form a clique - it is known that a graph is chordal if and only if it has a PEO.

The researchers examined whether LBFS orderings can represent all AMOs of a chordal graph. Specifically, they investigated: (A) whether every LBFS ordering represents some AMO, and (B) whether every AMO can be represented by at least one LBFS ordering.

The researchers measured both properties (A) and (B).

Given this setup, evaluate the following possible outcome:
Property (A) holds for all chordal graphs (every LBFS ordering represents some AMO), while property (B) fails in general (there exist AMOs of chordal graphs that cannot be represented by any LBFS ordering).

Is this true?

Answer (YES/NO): NO